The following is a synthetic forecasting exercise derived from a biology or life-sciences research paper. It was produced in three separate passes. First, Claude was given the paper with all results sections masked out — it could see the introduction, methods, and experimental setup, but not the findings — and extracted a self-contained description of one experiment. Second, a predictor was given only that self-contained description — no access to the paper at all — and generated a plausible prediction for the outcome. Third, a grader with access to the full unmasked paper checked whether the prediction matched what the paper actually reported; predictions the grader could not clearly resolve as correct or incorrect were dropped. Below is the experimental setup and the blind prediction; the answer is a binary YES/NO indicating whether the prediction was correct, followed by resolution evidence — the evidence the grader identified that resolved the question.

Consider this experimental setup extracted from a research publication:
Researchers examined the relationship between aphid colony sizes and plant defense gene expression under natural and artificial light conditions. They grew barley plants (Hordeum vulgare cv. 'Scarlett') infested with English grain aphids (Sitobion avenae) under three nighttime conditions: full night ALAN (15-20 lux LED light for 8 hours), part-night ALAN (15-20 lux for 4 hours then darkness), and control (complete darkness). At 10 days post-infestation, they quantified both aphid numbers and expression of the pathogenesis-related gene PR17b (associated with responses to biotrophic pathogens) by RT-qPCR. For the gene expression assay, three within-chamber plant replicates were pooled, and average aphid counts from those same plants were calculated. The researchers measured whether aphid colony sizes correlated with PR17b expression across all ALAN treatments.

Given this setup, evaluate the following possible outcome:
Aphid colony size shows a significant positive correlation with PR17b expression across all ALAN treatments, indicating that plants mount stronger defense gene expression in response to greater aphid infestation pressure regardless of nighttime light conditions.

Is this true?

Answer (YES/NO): YES